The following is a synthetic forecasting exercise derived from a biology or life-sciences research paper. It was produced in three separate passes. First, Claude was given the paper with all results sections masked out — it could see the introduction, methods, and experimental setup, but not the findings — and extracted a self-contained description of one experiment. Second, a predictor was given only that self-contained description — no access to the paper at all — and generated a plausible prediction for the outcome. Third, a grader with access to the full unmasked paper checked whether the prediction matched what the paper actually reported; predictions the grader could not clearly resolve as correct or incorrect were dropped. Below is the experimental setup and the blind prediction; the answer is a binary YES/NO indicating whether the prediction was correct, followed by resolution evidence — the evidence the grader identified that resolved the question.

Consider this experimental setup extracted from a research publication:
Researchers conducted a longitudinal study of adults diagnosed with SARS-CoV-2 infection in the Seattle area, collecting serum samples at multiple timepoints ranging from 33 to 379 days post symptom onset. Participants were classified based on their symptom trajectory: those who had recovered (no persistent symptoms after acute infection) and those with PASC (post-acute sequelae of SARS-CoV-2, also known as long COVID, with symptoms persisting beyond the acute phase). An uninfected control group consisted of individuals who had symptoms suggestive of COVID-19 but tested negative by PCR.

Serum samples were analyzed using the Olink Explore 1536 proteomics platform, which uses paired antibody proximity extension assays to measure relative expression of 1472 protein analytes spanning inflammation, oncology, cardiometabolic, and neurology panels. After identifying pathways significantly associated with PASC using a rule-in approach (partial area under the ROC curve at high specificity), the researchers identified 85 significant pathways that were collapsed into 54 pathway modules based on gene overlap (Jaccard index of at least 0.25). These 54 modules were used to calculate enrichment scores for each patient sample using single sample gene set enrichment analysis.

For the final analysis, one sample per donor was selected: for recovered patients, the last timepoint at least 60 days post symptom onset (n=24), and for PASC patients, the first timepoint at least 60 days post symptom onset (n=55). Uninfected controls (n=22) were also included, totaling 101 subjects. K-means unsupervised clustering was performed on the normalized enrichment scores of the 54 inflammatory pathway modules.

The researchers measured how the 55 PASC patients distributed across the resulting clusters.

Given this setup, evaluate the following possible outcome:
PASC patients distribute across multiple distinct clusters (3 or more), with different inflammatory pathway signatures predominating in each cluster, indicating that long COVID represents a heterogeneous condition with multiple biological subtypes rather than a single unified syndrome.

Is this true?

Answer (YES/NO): NO